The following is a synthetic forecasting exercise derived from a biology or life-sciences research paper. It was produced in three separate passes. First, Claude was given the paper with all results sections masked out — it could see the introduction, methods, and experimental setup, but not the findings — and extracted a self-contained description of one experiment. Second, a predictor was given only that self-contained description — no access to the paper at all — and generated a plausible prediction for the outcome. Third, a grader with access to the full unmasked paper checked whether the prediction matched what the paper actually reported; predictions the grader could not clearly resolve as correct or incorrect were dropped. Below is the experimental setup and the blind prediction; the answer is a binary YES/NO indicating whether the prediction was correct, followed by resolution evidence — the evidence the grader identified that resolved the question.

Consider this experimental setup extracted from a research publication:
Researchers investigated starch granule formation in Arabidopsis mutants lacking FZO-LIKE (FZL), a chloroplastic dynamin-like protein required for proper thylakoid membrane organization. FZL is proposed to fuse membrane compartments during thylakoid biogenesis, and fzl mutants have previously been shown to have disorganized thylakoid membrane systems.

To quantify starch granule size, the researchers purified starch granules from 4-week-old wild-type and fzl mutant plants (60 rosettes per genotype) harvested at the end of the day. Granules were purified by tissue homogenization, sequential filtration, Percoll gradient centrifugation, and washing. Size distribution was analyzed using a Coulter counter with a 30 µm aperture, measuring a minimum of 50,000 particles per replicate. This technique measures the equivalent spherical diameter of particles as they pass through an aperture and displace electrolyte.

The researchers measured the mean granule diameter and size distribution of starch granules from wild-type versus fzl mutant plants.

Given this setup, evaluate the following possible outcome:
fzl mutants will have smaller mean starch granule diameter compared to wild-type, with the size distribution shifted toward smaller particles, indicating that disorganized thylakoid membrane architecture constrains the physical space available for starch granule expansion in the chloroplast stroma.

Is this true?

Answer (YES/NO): YES